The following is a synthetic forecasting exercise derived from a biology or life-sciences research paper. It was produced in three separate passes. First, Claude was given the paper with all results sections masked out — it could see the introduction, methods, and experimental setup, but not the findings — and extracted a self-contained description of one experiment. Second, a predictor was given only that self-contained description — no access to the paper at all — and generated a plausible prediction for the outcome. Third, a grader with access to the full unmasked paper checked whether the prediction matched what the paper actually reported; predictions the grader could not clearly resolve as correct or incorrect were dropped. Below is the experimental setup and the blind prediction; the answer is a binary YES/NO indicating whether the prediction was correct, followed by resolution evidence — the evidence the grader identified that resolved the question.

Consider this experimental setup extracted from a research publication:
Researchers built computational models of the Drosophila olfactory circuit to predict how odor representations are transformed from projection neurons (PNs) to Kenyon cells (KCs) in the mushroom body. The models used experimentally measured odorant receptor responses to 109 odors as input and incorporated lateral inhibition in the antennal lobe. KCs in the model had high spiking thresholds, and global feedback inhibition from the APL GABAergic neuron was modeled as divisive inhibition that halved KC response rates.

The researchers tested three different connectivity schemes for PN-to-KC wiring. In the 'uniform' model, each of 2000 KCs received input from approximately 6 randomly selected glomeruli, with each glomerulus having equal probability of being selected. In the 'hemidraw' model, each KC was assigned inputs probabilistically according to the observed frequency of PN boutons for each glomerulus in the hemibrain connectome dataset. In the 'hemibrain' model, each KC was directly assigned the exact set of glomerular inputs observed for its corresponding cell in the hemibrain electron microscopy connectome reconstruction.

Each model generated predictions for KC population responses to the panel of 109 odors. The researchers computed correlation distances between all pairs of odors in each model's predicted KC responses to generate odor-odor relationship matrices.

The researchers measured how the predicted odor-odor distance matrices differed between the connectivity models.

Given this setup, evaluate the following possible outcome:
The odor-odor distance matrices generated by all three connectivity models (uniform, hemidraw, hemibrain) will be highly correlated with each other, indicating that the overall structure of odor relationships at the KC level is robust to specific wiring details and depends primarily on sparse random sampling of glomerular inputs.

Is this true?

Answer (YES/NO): YES